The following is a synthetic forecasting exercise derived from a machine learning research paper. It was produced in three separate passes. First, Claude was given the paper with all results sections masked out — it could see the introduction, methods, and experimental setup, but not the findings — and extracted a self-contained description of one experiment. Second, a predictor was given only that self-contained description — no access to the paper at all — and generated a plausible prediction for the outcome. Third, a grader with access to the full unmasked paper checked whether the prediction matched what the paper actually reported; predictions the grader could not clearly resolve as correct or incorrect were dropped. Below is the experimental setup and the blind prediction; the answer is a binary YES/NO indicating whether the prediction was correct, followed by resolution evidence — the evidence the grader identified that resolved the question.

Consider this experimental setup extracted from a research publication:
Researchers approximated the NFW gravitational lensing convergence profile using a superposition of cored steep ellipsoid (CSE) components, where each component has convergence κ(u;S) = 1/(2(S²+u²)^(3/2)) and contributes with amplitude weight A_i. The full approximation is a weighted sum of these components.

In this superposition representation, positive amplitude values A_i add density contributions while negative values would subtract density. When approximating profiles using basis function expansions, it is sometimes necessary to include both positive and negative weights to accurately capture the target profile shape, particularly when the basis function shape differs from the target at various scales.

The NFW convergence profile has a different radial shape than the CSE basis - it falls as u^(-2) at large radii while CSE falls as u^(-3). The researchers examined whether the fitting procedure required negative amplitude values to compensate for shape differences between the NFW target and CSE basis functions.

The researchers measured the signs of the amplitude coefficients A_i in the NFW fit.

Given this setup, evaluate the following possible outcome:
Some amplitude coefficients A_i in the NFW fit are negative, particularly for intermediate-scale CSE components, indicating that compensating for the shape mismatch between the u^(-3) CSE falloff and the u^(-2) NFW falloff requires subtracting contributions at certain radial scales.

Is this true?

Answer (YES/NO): NO